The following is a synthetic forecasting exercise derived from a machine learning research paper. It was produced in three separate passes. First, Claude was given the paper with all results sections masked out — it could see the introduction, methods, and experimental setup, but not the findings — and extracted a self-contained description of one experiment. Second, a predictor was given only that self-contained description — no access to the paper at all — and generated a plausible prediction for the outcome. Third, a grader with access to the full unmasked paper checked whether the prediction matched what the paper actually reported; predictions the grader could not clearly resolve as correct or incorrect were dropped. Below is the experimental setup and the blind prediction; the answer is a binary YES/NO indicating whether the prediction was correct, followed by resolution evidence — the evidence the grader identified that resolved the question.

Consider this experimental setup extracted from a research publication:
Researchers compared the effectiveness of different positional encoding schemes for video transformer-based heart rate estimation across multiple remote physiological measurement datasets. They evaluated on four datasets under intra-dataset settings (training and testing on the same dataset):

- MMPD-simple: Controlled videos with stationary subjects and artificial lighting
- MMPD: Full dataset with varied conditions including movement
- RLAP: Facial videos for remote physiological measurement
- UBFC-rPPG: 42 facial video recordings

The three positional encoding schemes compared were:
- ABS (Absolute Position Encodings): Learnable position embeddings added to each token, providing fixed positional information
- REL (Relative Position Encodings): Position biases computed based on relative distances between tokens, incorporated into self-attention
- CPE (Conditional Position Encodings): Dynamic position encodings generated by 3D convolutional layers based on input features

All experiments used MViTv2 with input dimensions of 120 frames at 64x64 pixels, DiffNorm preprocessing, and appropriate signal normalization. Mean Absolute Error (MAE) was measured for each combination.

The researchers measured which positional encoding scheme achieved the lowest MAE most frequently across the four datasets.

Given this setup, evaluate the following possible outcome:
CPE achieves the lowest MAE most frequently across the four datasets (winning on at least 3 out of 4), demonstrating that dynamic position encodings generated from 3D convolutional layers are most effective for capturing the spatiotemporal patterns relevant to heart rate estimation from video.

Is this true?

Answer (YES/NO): NO